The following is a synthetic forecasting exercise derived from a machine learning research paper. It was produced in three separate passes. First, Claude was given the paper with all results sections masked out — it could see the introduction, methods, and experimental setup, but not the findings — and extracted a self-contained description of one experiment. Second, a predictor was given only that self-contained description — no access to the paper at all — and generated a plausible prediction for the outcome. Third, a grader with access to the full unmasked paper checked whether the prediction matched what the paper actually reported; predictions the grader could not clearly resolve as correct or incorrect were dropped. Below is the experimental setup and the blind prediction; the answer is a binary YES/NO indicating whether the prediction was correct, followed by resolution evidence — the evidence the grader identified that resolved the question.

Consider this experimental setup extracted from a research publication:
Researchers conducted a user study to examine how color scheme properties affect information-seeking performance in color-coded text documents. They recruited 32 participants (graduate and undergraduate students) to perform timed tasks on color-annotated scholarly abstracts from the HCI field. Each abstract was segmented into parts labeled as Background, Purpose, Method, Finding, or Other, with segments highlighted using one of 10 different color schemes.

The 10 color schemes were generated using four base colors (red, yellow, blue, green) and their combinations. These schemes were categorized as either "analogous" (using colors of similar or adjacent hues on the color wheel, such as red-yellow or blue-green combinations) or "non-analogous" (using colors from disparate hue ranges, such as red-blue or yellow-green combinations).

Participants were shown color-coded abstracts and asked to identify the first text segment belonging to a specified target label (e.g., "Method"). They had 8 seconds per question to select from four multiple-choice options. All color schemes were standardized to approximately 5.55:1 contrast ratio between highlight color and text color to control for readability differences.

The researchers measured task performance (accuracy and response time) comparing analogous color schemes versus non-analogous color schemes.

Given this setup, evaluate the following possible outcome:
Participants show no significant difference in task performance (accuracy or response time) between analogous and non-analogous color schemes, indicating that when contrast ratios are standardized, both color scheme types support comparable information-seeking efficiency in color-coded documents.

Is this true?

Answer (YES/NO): NO